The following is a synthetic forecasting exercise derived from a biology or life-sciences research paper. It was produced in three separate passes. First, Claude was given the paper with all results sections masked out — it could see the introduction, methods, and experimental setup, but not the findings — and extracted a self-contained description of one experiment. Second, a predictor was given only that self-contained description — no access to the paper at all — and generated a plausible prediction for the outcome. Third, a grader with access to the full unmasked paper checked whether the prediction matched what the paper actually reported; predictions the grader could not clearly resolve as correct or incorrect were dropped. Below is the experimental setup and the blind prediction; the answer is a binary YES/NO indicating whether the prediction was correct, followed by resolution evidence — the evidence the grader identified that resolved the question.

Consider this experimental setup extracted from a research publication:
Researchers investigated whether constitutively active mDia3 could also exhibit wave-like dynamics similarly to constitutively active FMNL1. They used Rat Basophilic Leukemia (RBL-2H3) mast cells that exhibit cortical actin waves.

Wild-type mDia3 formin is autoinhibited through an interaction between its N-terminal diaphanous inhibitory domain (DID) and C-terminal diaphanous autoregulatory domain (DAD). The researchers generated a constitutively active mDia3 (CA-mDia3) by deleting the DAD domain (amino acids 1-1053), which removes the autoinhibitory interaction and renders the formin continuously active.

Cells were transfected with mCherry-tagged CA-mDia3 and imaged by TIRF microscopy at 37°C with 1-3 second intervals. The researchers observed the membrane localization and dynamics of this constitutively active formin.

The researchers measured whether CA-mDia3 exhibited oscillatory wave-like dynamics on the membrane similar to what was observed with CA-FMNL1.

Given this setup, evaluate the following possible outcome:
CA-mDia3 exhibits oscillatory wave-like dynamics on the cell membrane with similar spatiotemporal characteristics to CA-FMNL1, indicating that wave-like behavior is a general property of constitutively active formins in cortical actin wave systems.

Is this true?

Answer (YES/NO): YES